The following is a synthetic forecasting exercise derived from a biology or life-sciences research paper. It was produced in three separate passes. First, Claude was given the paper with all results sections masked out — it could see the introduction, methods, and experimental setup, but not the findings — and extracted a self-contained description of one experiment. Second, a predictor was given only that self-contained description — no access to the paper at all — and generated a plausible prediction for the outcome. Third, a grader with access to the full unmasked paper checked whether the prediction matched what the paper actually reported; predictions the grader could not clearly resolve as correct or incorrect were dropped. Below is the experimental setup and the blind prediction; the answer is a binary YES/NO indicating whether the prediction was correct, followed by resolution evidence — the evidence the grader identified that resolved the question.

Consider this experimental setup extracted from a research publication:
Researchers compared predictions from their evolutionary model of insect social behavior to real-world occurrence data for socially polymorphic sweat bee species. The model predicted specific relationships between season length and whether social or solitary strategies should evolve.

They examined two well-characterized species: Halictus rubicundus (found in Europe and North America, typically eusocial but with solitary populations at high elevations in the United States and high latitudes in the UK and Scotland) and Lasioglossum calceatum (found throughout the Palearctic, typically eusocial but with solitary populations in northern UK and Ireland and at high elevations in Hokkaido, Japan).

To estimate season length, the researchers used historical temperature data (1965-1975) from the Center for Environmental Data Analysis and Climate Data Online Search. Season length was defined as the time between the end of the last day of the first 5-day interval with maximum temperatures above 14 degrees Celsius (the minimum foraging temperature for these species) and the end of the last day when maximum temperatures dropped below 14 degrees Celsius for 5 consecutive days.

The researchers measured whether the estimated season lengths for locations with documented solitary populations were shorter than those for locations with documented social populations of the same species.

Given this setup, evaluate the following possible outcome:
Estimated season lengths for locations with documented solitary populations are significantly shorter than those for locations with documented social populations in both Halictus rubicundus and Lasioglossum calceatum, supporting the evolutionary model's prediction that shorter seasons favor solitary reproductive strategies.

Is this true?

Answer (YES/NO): NO